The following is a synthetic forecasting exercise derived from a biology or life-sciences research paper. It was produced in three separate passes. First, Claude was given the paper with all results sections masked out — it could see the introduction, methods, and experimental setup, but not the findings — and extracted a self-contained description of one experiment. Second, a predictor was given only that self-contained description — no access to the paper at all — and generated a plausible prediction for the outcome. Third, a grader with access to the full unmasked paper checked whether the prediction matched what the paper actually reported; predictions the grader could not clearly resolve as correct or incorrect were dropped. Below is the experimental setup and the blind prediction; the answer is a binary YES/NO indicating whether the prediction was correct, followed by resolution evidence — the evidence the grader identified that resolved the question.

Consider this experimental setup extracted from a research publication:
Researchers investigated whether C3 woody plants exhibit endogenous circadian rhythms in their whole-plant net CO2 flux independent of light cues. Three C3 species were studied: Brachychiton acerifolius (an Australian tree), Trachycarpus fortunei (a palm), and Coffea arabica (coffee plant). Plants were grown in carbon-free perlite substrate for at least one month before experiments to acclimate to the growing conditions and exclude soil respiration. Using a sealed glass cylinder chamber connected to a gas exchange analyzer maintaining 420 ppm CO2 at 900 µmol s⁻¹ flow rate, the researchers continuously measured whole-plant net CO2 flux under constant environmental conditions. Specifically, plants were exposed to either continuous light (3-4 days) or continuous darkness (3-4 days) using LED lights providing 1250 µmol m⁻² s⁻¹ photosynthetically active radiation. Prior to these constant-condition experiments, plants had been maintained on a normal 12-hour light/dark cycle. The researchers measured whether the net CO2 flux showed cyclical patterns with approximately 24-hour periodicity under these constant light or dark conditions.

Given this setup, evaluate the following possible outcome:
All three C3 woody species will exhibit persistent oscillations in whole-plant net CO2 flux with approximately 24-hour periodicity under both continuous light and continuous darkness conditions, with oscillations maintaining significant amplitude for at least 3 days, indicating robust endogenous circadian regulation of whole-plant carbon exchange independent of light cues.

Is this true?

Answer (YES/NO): NO